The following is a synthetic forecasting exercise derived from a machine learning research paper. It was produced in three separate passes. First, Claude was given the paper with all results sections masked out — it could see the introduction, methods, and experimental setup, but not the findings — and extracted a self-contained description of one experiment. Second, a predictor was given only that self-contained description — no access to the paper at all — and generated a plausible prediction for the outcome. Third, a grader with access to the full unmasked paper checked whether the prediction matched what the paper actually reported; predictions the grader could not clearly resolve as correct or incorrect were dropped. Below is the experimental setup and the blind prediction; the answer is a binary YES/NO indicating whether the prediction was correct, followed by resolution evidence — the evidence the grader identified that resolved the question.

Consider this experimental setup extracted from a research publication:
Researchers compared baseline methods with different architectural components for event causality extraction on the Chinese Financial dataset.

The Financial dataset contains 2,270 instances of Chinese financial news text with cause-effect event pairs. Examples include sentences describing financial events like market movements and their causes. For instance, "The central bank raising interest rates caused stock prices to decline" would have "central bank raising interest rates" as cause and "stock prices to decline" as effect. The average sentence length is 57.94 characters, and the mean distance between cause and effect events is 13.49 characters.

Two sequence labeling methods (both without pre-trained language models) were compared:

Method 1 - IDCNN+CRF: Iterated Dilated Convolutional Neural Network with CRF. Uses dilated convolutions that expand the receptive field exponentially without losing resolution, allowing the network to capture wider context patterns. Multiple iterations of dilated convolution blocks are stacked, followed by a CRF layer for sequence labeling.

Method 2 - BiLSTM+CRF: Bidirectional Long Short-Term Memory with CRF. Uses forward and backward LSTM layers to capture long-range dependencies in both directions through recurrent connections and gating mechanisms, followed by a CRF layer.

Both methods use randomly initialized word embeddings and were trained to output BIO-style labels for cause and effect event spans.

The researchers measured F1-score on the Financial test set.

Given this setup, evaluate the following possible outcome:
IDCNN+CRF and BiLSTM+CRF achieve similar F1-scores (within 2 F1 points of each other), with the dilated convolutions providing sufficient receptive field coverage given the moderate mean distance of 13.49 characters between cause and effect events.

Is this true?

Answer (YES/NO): NO